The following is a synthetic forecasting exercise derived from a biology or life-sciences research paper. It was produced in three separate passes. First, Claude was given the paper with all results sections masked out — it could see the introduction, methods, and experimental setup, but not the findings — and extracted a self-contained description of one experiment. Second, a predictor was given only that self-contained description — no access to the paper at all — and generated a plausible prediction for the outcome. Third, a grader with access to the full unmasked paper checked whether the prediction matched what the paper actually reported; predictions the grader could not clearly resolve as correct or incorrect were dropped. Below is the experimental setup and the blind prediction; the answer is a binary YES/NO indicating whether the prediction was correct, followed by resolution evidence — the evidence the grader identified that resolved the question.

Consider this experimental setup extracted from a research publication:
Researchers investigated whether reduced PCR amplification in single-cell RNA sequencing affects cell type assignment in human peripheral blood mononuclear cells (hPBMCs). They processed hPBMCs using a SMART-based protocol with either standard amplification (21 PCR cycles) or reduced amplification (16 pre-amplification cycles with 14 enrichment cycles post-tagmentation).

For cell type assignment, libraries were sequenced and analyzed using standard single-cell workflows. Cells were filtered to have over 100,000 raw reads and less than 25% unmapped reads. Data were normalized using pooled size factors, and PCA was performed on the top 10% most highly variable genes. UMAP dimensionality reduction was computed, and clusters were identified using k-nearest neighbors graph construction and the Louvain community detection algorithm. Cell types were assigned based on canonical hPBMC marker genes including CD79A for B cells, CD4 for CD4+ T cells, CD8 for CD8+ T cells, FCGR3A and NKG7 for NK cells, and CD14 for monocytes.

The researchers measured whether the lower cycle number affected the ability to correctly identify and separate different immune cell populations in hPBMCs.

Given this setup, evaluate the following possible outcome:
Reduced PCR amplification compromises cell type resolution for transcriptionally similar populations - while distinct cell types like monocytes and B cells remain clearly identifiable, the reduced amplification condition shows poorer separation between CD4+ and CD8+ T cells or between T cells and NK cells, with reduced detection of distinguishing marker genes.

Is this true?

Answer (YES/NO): NO